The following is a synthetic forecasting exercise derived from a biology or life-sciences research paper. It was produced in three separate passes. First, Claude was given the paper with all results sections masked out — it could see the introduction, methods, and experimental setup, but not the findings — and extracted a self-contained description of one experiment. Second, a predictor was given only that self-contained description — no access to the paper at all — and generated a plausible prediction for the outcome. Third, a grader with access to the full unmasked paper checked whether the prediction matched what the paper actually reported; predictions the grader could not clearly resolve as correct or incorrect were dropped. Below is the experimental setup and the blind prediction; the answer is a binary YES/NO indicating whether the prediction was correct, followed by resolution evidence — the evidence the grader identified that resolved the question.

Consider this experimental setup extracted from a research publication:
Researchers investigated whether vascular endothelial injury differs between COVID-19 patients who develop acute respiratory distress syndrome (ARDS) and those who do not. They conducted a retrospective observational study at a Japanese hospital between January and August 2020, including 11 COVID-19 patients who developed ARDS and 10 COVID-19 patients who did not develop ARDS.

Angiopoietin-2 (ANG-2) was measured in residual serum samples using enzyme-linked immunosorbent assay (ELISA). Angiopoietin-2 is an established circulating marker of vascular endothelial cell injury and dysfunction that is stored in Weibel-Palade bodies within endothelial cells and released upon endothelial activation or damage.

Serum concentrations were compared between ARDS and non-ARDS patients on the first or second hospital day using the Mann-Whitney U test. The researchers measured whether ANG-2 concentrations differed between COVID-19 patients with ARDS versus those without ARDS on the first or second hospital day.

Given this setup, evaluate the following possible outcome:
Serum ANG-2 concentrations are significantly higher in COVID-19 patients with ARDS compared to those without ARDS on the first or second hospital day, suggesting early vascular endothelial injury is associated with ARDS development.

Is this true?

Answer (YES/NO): NO